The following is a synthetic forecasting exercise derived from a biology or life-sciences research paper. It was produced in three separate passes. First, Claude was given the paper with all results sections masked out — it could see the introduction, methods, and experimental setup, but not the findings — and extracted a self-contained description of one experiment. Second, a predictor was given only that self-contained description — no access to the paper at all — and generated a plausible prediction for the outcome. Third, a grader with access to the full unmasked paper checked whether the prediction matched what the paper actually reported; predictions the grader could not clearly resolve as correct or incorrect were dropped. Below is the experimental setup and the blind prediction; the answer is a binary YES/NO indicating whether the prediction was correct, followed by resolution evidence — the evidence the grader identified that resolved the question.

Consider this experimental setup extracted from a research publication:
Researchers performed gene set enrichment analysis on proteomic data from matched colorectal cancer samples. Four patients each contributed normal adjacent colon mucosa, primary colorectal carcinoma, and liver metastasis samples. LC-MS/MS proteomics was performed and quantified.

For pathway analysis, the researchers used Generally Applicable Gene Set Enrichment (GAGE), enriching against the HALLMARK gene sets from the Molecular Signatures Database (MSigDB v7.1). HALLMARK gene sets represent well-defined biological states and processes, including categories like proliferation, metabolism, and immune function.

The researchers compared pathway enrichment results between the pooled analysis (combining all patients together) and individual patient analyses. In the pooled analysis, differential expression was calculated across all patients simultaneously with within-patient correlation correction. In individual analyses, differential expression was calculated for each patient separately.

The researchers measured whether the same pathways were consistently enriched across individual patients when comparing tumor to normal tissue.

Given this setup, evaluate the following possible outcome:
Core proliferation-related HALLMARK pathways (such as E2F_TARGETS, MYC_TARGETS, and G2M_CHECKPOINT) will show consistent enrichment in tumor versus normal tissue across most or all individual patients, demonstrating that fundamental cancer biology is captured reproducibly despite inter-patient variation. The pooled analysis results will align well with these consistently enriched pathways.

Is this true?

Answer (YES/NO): NO